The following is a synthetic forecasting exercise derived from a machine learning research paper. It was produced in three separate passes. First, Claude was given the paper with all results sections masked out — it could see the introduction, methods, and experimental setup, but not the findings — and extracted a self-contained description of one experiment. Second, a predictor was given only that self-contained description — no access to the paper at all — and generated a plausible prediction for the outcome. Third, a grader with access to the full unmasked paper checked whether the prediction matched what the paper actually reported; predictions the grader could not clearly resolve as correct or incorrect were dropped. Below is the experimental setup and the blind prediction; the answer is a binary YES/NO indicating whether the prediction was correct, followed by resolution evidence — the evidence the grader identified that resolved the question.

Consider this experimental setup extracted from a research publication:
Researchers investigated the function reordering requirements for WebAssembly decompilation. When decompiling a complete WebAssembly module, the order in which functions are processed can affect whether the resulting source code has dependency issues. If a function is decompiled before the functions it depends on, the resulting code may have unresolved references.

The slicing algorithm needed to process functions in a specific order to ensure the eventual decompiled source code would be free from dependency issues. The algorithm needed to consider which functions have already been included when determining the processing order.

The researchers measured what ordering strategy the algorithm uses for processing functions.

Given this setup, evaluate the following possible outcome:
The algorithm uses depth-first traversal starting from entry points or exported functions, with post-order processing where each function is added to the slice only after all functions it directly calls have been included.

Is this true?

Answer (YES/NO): NO